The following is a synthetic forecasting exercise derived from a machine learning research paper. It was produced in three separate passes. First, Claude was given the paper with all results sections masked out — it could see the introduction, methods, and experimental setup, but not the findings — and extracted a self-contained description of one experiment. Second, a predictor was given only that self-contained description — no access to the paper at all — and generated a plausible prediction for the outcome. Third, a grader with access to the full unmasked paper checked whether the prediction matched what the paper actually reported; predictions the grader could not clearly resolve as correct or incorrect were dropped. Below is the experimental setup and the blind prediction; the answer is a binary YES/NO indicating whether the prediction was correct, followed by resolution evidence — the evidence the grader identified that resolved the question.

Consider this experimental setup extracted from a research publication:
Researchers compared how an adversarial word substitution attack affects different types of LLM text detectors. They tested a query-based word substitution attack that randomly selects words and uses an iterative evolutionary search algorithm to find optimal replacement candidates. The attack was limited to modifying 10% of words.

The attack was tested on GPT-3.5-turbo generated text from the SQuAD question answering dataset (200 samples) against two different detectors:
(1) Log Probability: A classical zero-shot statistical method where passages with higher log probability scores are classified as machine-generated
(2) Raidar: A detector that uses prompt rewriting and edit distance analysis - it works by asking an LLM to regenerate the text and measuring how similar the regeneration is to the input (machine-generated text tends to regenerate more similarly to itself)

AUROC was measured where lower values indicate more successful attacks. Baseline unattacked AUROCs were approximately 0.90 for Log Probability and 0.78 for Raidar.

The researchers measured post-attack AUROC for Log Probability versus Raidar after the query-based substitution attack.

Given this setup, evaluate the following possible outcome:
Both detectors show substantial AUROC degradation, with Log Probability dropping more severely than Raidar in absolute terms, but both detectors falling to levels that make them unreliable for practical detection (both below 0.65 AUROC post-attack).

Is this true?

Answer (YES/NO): NO